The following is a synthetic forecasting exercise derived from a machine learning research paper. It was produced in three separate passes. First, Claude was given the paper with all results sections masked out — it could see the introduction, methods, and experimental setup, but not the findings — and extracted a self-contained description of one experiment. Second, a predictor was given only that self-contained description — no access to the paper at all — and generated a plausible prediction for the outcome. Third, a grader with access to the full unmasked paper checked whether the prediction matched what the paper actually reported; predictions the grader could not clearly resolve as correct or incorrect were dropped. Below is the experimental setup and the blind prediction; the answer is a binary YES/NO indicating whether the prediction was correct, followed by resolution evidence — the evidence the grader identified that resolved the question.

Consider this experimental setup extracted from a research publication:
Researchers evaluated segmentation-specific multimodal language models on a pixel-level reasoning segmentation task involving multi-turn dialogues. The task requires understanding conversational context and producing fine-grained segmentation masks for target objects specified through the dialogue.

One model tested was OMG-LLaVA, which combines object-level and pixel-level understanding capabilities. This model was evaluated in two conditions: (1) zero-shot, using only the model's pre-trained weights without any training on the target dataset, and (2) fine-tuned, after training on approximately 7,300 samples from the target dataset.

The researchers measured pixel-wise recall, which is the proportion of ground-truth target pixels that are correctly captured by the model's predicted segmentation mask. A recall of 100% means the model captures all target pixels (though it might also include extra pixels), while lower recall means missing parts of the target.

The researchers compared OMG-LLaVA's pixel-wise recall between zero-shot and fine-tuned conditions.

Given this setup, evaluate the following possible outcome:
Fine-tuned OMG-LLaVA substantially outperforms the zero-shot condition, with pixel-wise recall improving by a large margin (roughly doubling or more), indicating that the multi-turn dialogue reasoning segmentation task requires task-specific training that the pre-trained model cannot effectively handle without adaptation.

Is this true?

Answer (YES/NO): NO